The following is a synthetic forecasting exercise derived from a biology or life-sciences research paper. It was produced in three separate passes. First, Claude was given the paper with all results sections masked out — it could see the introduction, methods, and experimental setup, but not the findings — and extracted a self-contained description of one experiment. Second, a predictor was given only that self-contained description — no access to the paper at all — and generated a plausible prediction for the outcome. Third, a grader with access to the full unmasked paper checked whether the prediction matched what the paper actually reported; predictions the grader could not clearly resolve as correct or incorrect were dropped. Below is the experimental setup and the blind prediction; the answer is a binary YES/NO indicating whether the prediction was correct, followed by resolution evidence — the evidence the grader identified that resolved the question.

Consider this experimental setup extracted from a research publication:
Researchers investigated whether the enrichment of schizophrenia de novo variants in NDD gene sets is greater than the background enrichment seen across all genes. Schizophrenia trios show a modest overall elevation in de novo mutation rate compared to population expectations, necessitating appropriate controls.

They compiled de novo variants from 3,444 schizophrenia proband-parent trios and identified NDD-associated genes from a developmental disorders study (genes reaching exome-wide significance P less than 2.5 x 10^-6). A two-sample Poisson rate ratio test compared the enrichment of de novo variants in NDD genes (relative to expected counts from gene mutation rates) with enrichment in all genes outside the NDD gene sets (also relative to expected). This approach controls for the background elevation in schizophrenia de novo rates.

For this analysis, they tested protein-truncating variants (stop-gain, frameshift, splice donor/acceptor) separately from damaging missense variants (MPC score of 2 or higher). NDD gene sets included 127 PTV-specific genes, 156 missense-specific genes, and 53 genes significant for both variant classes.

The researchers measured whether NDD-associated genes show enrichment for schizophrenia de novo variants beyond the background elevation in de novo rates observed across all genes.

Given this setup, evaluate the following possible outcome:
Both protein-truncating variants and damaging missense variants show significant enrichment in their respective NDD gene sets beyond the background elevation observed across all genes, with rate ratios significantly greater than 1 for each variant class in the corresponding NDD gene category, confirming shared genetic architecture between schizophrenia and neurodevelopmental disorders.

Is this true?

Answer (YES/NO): YES